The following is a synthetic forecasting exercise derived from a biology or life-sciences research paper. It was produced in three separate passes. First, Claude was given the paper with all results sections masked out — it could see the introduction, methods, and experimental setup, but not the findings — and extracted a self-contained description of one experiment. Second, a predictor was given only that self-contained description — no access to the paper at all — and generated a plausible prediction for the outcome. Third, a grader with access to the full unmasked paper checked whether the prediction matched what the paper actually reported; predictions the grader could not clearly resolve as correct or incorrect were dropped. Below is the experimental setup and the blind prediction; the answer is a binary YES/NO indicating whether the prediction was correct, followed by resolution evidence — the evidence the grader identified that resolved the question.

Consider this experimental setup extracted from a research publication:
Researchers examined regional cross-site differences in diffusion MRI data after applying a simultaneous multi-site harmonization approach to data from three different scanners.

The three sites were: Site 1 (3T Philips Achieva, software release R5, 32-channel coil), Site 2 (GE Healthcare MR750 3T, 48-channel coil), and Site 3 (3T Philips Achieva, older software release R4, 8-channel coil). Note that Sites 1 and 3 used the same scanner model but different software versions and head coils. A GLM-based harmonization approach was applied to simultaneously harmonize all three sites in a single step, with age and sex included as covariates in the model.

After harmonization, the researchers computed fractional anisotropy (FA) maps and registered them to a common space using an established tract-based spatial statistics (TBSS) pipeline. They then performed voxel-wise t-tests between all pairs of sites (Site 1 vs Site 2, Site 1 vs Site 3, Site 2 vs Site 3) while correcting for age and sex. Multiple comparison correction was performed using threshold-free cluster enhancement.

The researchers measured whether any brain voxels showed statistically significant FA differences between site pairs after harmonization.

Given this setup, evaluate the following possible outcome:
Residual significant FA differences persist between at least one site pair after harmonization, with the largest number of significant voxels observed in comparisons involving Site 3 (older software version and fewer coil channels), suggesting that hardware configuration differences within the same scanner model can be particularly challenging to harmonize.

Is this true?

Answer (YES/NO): NO